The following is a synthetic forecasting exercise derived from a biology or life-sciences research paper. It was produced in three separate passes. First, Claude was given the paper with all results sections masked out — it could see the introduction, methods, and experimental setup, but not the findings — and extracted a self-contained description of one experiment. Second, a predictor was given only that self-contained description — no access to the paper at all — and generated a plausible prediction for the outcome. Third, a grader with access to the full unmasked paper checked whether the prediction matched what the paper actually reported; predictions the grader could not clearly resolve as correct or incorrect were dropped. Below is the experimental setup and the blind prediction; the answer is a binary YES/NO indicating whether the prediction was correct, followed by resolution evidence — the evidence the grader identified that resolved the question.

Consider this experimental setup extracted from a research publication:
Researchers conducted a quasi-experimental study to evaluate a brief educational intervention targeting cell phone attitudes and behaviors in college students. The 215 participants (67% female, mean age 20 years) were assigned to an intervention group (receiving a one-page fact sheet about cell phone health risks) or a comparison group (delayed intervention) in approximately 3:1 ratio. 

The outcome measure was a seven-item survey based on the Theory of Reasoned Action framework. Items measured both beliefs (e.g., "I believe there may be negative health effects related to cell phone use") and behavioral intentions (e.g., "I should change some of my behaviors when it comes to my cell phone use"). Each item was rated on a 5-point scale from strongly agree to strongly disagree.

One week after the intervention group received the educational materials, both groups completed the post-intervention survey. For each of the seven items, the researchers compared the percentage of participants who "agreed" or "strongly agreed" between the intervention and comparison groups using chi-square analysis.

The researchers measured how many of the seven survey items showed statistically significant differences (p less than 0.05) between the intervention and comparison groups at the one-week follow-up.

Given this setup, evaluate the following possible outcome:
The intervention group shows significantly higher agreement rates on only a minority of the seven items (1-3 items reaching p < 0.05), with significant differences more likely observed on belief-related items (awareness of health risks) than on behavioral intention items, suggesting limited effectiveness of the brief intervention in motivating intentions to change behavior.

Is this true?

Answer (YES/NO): NO